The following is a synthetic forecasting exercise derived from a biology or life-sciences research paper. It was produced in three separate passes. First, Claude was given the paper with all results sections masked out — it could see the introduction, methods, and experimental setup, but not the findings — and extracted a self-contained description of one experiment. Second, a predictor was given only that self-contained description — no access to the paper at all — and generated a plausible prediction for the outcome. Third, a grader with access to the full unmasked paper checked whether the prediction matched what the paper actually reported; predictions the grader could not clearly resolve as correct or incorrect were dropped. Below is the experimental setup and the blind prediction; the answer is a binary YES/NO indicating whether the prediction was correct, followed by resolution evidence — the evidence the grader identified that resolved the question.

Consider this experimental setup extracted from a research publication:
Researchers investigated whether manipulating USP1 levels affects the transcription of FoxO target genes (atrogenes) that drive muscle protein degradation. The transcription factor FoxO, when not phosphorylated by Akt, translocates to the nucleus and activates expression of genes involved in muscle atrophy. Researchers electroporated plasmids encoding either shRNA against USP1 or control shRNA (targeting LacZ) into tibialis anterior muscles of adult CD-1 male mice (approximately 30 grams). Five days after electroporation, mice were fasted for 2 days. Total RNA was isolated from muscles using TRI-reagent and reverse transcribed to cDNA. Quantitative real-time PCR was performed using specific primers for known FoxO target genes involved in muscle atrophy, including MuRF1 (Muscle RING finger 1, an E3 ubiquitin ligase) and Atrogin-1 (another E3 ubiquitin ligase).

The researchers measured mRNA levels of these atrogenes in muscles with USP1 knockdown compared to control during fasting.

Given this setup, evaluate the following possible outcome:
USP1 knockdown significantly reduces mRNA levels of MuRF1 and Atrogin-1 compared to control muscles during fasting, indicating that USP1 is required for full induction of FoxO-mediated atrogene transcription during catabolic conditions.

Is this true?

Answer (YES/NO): YES